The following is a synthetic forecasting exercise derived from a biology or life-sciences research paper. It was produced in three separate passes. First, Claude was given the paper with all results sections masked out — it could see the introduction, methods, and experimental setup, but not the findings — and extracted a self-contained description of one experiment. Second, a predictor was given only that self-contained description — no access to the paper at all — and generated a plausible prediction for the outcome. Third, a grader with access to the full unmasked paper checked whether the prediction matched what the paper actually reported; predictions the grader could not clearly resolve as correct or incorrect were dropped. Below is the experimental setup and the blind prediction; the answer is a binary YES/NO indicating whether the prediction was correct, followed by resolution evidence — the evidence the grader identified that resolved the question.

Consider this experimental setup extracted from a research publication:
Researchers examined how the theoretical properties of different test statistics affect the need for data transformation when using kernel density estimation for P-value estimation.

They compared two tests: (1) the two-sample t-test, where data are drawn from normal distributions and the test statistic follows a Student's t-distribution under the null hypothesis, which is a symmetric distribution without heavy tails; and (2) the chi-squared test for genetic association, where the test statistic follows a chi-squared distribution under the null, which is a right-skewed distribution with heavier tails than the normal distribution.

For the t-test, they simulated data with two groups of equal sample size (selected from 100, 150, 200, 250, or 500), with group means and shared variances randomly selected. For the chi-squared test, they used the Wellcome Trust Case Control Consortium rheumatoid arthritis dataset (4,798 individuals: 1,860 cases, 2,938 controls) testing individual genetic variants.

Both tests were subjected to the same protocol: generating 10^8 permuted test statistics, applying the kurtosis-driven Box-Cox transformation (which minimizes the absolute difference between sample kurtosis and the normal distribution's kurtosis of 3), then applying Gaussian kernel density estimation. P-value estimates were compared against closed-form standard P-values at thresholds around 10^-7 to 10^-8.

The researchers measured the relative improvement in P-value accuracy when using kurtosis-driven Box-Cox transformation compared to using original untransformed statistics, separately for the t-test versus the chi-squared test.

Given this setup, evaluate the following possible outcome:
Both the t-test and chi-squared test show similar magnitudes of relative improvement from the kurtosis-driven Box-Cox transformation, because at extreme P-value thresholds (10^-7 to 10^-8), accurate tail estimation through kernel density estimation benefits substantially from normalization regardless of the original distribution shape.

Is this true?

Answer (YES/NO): NO